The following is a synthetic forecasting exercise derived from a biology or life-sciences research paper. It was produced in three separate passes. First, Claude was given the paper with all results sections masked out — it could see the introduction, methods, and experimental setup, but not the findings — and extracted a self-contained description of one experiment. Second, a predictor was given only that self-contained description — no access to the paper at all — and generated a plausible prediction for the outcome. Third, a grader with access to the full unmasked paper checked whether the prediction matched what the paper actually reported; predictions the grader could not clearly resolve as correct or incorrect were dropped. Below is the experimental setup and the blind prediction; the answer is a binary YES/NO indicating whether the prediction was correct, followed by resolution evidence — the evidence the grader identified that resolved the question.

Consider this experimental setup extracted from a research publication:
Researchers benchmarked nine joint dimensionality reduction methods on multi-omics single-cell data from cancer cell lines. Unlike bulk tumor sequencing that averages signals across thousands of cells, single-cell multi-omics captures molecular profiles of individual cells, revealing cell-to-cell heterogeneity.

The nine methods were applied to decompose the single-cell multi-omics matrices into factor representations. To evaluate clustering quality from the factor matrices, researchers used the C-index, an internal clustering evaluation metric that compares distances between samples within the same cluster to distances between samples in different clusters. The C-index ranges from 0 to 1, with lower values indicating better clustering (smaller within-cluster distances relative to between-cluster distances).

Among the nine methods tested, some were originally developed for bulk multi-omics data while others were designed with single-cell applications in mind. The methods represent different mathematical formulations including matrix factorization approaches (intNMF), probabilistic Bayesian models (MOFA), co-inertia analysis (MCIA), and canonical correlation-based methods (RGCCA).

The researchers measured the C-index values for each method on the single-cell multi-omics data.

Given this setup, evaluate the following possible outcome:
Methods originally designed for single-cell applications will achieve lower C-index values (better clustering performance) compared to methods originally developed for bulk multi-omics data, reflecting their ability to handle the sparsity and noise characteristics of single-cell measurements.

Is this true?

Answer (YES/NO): NO